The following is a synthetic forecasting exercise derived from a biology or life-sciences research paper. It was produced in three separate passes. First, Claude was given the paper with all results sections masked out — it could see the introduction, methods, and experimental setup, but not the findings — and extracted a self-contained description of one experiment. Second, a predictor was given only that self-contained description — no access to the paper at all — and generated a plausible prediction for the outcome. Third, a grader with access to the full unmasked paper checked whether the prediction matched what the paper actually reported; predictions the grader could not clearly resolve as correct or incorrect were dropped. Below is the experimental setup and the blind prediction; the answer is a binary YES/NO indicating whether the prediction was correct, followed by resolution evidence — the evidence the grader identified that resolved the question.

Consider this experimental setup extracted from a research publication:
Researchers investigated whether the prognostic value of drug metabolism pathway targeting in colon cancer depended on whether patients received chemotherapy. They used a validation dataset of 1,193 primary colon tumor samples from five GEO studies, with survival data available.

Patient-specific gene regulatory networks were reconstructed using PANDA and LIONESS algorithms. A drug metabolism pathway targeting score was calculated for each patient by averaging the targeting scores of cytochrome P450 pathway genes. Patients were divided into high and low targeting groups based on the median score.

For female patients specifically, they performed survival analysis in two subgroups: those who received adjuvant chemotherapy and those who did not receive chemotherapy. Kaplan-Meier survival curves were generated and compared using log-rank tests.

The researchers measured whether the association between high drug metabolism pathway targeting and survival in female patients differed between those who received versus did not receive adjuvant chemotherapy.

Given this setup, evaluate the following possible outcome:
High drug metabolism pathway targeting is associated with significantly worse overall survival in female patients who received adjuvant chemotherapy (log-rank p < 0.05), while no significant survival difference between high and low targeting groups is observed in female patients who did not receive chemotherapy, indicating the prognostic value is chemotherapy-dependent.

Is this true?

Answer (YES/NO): NO